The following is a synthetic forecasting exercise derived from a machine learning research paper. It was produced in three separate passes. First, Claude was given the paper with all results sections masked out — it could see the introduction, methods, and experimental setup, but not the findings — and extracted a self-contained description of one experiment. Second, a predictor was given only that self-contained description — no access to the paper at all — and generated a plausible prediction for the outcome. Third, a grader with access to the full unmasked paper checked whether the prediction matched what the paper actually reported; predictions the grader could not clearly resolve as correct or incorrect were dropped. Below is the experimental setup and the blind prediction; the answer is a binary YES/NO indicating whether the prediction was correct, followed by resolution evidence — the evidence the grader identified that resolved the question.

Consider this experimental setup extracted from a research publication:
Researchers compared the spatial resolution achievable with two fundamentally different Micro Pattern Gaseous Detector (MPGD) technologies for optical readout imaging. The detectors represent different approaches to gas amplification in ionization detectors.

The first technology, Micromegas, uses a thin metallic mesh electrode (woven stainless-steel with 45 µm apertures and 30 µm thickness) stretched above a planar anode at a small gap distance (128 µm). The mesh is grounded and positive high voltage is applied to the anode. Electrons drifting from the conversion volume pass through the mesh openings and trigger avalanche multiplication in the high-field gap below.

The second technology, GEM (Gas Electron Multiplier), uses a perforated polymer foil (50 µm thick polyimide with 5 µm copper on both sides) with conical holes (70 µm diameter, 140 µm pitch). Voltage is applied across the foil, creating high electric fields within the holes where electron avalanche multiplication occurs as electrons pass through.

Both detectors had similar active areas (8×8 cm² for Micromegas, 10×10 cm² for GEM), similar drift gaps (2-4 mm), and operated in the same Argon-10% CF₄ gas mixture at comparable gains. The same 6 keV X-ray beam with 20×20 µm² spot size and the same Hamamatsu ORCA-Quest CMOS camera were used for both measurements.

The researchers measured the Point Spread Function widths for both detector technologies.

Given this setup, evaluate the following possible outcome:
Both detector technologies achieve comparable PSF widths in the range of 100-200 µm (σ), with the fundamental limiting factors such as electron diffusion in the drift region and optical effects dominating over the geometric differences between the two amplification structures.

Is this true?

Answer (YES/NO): YES